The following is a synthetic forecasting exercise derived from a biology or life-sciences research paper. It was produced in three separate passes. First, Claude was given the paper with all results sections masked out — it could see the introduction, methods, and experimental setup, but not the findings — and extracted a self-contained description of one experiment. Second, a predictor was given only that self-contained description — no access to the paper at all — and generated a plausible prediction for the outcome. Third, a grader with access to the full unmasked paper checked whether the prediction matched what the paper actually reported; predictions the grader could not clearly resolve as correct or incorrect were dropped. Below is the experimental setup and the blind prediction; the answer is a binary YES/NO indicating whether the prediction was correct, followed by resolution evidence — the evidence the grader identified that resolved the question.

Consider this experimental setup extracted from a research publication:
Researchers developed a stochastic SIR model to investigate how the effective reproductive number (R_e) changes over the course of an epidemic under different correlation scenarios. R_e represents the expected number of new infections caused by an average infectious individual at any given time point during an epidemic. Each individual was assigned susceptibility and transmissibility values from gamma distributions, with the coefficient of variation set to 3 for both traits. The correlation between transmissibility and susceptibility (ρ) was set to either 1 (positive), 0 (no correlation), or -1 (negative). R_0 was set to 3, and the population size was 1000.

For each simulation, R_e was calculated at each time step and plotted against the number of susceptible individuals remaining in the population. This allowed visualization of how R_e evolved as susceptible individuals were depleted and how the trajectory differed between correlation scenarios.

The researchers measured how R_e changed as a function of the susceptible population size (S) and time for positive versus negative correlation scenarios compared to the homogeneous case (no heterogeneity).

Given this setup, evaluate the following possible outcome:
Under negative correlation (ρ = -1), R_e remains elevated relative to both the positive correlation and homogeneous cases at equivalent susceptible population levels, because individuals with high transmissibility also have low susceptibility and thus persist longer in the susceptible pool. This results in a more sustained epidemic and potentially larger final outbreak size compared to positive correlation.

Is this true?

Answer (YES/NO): NO